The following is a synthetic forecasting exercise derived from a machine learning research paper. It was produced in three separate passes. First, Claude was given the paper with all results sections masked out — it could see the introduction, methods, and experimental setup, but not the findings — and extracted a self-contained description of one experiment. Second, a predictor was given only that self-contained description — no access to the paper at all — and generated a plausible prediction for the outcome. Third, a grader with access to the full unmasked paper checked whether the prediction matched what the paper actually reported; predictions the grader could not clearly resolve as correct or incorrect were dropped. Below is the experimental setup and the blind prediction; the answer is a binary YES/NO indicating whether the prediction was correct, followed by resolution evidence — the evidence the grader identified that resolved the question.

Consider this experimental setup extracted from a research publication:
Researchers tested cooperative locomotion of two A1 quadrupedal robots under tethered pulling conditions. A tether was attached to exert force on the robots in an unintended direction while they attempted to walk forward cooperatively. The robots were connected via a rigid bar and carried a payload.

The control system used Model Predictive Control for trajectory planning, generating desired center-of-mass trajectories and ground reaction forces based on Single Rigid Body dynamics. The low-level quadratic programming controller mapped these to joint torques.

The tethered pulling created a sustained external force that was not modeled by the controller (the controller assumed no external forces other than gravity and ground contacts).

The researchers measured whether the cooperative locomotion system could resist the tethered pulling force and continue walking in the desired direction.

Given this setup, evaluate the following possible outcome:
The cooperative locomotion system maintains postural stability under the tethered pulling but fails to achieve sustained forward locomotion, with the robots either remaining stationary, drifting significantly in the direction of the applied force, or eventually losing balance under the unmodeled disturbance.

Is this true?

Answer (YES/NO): NO